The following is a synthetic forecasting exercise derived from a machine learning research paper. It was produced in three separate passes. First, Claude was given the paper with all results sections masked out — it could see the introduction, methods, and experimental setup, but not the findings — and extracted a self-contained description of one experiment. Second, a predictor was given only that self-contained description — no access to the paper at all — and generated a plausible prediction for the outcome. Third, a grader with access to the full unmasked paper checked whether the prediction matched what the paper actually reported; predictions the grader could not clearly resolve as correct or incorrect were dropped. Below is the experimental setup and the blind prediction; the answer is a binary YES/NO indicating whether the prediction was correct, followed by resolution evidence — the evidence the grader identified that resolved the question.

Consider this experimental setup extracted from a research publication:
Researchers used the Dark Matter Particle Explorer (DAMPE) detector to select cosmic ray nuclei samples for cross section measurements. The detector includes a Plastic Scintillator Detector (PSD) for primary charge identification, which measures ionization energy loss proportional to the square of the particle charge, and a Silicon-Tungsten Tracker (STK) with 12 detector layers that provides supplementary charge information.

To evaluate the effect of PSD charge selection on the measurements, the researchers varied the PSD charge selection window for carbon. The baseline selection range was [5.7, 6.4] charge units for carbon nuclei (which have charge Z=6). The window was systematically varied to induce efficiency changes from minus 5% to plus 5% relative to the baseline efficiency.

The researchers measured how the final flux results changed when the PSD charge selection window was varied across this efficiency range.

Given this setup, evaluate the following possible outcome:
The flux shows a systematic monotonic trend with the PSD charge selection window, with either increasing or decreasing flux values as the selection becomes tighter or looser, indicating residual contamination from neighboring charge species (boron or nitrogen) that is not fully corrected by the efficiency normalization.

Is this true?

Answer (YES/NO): NO